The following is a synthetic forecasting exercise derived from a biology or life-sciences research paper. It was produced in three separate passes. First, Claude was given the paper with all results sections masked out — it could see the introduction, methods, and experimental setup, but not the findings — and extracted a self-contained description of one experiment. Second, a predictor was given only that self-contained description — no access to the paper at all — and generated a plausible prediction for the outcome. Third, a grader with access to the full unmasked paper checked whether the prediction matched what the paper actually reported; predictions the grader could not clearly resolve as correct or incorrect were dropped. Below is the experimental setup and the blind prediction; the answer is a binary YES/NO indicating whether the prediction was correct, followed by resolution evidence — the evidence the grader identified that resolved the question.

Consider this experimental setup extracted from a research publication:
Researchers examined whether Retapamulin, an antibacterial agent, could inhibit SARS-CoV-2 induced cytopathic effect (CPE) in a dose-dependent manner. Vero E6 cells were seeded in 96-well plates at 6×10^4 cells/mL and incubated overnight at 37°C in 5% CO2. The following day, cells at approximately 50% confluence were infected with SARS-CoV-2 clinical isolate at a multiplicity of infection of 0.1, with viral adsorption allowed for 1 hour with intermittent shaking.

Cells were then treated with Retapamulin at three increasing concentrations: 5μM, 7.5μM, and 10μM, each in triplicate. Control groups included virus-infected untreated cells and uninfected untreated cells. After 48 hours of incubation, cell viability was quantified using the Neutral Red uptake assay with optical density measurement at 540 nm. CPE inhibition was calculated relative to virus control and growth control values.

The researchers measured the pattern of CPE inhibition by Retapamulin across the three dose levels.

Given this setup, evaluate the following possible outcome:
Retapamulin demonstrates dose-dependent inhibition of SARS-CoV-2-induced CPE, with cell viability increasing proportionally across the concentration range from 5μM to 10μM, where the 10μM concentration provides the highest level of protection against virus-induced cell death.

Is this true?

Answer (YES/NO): NO